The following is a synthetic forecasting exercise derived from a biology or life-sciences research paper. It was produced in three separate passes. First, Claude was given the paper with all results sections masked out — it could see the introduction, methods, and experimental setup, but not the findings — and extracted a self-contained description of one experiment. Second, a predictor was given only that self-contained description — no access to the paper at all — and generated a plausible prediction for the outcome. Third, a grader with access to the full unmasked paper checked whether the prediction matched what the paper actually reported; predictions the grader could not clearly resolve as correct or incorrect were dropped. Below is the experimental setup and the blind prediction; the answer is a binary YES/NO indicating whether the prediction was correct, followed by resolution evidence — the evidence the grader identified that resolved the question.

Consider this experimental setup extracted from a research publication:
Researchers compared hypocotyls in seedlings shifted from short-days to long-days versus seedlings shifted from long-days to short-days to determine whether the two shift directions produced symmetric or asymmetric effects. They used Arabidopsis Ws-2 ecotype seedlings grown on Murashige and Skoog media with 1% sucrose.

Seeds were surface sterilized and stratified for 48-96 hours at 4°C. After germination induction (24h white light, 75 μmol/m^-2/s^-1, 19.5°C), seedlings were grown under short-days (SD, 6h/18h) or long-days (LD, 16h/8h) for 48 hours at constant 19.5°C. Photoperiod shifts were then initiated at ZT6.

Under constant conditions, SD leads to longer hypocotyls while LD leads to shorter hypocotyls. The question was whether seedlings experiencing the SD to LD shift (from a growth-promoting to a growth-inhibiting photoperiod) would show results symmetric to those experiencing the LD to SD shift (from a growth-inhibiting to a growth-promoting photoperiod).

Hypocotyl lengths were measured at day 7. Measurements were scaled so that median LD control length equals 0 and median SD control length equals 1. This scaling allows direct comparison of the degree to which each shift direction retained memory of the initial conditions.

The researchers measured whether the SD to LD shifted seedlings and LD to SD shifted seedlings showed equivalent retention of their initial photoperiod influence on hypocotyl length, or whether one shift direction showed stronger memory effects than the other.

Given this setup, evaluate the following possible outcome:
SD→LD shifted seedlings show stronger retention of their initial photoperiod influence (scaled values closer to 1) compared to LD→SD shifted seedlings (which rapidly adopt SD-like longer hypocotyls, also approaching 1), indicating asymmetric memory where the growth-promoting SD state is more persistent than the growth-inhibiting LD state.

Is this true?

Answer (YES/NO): NO